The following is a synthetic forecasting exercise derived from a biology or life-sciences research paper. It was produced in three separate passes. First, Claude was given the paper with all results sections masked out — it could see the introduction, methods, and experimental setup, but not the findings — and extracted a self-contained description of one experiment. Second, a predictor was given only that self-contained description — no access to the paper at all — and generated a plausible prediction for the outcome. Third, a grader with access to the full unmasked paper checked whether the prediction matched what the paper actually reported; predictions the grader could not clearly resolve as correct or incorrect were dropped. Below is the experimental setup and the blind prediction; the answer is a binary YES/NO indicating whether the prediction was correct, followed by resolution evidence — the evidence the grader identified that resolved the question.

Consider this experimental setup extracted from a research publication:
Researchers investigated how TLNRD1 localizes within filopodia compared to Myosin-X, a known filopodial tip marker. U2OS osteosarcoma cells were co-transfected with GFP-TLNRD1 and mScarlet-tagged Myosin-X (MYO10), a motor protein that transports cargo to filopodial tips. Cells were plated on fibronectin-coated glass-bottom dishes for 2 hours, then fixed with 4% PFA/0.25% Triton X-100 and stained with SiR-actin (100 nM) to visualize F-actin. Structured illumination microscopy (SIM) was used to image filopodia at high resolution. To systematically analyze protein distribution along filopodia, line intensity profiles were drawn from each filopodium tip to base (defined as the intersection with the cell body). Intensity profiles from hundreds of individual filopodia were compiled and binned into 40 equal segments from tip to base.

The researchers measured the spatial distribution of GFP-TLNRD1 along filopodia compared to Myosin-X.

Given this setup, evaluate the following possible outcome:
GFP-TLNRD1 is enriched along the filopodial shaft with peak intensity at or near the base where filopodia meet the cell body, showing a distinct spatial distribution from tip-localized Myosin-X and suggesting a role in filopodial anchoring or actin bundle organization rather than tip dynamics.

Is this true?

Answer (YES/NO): NO